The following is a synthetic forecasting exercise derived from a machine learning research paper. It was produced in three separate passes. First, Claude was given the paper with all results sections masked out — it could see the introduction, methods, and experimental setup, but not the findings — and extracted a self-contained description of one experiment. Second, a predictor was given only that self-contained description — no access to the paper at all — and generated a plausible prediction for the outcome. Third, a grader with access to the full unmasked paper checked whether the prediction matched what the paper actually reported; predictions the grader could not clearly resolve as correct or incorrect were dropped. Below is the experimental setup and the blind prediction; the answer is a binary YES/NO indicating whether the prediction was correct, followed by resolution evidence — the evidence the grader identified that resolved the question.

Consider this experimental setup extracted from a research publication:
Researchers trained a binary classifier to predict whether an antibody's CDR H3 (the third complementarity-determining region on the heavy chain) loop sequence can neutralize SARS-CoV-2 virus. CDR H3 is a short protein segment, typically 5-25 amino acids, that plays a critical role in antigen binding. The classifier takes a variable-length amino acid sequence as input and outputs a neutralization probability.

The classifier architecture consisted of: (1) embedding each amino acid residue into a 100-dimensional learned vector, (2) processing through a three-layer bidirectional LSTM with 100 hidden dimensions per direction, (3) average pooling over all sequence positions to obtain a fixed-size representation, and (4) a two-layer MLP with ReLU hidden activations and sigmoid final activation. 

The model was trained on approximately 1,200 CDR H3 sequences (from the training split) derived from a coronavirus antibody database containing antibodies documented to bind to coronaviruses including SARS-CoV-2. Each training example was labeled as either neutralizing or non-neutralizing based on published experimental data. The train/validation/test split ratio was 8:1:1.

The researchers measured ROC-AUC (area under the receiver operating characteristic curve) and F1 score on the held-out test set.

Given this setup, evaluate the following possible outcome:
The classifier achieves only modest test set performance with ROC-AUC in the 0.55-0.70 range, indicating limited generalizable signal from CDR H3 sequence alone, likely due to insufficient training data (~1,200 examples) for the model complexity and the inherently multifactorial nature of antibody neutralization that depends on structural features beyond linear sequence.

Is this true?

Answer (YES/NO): NO